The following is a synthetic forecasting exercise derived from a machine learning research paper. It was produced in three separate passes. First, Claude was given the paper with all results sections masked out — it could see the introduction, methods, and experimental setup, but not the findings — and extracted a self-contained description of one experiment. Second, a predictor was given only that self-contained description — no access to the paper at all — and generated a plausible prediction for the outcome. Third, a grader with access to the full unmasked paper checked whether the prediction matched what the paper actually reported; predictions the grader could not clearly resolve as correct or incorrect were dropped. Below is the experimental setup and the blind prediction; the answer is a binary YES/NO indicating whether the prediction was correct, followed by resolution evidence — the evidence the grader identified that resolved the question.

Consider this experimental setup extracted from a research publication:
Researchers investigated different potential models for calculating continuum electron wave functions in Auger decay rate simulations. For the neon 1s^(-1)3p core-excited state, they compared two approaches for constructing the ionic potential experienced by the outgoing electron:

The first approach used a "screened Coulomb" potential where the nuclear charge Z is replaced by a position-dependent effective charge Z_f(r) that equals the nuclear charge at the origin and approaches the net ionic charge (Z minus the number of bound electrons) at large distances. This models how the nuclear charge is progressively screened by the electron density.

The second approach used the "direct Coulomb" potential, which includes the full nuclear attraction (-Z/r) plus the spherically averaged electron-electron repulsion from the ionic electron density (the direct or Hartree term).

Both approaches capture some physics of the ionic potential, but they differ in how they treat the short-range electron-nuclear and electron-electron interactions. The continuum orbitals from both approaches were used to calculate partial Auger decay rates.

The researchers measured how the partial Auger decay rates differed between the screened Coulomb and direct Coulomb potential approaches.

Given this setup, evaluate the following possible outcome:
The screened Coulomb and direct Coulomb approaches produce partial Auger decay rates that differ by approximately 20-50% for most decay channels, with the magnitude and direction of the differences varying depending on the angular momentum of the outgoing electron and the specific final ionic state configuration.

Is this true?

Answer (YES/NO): NO